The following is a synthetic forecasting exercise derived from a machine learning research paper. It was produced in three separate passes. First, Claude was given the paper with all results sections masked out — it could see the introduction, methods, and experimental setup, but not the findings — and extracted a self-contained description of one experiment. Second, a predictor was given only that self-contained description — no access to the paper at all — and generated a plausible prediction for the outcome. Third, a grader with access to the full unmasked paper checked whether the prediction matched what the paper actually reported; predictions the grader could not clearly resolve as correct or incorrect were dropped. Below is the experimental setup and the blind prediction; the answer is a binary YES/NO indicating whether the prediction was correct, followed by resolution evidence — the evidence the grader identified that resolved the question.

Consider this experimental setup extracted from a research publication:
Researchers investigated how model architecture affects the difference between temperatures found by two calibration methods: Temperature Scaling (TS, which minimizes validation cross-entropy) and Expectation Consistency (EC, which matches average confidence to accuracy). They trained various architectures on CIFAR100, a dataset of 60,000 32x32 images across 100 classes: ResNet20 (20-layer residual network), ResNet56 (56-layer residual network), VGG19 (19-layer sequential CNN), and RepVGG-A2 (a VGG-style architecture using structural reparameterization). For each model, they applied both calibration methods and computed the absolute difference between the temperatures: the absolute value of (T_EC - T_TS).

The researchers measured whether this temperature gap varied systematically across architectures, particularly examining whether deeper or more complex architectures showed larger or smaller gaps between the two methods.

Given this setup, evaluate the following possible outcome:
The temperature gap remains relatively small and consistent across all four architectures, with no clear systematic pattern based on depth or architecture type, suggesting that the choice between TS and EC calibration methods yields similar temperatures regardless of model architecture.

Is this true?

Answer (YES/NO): NO